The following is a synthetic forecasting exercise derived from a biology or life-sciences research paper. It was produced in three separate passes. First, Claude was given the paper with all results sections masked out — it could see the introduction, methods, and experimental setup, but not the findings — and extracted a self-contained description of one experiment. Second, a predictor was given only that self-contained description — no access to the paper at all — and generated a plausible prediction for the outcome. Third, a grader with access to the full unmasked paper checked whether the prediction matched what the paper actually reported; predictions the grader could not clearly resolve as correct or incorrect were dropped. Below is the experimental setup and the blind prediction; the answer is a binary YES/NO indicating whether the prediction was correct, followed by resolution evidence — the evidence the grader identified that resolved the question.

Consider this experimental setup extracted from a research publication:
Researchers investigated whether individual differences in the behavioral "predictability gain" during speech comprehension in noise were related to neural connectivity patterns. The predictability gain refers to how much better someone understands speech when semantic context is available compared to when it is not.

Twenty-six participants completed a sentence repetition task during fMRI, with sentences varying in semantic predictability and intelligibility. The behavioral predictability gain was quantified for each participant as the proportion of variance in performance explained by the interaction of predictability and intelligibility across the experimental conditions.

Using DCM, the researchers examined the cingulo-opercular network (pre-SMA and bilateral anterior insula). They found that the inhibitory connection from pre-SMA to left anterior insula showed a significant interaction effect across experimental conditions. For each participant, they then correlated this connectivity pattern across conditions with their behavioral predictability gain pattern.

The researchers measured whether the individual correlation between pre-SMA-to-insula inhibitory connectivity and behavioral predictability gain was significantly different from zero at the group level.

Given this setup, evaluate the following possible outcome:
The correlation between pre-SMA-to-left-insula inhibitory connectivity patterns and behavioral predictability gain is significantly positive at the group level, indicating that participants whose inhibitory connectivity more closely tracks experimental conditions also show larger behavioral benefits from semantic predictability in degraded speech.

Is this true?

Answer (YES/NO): NO